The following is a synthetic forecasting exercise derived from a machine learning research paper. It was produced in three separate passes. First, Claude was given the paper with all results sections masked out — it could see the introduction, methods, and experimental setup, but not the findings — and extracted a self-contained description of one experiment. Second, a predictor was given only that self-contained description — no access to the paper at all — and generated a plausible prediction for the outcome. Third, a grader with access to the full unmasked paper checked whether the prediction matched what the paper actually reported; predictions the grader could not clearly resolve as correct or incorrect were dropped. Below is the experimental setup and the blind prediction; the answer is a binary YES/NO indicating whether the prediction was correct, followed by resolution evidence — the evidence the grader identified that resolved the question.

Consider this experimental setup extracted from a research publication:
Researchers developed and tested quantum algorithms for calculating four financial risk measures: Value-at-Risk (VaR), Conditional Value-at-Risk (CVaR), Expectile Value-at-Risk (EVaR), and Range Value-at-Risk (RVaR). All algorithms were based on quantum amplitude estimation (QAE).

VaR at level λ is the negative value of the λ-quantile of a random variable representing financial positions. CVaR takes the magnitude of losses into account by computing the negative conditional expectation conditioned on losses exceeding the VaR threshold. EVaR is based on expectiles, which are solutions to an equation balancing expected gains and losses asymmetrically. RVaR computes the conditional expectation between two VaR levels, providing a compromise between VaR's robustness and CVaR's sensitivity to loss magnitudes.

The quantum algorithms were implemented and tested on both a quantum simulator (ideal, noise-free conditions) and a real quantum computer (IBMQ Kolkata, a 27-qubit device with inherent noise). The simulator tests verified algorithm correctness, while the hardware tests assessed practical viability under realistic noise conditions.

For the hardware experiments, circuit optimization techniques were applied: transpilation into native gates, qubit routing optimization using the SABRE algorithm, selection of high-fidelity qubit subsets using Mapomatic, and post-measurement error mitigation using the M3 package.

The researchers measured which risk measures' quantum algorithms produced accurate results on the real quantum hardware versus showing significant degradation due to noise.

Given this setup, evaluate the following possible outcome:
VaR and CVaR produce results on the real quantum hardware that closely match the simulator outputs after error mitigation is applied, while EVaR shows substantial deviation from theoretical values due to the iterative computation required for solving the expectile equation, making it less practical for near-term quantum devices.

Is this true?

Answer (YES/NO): NO